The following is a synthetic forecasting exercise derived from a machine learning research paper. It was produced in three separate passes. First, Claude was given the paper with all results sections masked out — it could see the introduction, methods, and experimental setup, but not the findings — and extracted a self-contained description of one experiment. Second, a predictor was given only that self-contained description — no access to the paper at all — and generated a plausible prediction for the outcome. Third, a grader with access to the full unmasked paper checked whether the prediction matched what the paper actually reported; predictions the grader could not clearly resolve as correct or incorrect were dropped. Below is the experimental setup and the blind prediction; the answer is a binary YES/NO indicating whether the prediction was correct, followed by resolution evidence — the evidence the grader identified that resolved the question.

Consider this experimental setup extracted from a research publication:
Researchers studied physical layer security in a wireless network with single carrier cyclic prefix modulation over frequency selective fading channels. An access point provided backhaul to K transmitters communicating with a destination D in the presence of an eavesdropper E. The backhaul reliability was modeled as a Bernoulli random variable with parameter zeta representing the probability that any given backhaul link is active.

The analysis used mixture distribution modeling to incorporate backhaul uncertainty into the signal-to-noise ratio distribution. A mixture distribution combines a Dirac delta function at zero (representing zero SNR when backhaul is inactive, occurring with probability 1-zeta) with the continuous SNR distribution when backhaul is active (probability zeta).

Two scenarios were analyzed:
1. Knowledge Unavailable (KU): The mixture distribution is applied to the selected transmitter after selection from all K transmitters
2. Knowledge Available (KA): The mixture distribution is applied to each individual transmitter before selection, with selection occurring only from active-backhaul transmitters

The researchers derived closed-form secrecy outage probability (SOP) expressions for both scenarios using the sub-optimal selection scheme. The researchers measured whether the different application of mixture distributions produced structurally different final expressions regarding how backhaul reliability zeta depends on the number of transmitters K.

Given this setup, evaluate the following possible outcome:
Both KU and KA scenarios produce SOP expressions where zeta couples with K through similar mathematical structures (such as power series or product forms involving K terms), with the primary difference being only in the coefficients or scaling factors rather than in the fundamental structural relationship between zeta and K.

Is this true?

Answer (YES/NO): NO